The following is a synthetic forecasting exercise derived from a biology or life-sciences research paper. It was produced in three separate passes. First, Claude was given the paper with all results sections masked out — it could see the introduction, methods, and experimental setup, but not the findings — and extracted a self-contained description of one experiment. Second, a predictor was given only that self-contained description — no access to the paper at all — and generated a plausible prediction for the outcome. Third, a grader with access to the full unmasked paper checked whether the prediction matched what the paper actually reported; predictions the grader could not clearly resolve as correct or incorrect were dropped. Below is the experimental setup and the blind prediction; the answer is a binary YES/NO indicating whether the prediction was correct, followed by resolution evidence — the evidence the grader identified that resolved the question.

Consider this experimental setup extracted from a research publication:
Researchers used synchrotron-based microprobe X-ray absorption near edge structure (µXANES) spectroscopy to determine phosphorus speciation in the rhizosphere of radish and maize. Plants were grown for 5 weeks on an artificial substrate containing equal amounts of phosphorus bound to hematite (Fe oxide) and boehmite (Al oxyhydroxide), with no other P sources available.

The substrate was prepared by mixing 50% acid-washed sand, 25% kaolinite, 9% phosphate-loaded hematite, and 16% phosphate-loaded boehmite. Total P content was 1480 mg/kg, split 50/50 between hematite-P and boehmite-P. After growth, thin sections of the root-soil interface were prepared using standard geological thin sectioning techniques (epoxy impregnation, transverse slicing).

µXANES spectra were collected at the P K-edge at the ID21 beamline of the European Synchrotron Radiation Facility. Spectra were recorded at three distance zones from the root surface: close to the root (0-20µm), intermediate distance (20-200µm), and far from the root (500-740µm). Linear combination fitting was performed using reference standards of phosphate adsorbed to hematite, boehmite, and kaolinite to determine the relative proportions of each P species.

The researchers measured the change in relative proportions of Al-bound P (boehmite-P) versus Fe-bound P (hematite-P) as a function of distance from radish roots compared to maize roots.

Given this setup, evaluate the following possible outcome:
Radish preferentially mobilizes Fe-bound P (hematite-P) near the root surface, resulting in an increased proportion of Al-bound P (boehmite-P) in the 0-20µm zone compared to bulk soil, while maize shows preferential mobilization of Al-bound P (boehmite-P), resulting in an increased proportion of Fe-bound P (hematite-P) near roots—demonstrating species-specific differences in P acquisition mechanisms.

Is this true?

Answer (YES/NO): NO